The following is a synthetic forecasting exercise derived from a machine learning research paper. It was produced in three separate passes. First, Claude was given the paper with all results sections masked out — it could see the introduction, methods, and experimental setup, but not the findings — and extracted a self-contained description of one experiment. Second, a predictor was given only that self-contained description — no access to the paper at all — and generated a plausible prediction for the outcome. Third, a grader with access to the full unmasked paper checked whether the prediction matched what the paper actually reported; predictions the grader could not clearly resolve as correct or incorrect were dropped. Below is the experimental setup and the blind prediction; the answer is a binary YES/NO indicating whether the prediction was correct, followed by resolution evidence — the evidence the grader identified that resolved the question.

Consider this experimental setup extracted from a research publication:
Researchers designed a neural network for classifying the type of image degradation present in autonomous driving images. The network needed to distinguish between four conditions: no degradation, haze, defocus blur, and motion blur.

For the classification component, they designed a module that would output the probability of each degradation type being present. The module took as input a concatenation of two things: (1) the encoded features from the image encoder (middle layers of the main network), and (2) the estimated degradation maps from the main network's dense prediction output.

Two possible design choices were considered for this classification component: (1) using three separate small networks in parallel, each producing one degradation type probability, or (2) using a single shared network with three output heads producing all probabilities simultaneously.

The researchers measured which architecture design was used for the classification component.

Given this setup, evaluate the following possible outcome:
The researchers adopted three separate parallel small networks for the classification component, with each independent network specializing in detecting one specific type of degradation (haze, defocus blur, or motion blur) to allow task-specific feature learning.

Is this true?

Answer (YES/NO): YES